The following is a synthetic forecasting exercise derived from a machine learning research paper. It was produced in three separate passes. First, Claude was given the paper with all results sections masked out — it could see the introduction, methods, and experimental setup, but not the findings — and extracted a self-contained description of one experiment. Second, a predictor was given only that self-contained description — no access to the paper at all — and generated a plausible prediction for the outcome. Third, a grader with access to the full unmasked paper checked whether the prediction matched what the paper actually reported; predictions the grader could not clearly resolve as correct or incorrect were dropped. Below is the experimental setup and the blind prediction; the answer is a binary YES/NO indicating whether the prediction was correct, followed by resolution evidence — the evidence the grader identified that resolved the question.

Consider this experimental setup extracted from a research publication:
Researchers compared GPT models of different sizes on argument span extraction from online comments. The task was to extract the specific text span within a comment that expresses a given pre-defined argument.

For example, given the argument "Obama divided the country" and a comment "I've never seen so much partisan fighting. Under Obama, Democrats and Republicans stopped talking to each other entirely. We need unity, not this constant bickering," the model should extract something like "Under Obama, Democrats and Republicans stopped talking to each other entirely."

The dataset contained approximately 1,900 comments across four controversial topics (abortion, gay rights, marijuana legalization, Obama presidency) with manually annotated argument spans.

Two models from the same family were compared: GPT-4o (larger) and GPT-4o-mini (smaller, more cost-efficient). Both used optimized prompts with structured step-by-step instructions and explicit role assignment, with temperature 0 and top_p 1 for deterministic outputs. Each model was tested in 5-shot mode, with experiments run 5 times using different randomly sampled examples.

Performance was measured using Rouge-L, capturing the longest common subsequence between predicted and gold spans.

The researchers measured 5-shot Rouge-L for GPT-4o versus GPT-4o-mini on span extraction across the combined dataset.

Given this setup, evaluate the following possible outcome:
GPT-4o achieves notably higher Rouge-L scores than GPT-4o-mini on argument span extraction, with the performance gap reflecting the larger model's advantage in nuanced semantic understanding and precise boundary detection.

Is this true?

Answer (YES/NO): NO